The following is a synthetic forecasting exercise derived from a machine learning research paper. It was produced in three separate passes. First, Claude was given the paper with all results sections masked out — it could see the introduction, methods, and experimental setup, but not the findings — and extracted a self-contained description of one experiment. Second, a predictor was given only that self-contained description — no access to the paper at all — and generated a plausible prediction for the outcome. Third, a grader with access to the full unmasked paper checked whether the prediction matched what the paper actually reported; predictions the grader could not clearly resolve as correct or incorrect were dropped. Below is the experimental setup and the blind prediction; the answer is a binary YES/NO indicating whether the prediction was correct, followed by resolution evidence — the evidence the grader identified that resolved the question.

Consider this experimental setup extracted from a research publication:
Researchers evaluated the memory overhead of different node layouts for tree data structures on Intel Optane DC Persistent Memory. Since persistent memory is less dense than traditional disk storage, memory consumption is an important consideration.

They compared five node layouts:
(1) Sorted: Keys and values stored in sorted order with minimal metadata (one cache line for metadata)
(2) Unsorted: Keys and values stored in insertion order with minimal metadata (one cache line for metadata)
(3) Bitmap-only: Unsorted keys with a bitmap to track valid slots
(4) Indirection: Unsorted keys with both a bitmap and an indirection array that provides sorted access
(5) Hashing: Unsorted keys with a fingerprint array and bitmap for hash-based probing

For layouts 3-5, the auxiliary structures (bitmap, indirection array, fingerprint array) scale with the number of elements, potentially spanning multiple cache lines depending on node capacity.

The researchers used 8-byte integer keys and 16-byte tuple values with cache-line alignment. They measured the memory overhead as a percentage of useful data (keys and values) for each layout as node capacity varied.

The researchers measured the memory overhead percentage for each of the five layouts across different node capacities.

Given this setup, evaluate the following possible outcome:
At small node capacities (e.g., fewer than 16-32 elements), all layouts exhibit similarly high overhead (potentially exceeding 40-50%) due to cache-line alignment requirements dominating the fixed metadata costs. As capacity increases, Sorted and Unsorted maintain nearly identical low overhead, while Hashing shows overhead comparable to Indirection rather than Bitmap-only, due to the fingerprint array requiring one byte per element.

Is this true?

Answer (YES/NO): NO